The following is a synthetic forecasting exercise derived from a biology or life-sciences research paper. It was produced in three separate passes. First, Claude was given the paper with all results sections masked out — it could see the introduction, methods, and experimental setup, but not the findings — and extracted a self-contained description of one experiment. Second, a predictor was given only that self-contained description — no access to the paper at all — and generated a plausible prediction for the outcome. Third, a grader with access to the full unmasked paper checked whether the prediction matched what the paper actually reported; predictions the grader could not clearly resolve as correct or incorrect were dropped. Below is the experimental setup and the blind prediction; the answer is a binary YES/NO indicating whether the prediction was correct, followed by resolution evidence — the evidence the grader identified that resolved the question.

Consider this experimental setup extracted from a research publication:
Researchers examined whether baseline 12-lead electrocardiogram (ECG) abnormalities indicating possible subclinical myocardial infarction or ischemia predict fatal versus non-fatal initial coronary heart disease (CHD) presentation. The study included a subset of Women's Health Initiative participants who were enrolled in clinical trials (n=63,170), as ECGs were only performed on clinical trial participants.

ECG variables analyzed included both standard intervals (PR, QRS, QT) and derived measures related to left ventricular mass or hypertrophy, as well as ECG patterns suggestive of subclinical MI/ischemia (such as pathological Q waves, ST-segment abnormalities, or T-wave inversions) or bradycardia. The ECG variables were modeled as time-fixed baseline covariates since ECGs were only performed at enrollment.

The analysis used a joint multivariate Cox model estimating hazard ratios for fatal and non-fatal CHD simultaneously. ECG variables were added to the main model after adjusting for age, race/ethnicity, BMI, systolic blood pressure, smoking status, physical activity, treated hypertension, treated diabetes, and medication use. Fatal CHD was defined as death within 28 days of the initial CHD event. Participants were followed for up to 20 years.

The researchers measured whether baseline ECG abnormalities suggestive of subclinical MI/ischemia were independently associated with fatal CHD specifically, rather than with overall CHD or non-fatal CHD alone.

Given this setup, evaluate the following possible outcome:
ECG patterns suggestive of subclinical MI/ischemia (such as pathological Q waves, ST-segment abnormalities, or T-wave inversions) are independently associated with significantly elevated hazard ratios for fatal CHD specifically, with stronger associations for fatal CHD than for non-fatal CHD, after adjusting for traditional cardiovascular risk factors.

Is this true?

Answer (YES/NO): NO